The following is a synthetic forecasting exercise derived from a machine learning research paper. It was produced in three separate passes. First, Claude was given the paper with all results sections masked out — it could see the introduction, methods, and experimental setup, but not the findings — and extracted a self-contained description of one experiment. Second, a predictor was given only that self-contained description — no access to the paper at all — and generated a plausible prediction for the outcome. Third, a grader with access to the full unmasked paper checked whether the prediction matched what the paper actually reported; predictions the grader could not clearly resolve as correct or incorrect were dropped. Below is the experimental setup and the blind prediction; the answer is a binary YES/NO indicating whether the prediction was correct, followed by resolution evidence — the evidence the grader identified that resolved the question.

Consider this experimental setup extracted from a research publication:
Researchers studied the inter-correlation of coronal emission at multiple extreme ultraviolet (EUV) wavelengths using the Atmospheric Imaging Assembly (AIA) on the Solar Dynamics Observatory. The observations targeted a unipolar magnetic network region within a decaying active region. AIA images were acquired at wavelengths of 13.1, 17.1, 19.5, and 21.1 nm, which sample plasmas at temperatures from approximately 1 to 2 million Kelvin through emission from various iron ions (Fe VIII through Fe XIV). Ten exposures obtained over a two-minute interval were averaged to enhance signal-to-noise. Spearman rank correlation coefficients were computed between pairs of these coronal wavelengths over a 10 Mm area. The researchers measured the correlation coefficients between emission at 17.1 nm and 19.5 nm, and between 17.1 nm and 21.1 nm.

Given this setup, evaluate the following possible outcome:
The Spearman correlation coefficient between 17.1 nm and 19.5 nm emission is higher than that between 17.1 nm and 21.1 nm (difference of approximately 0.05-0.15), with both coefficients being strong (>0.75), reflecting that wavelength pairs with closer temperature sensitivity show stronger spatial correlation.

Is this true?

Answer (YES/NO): NO